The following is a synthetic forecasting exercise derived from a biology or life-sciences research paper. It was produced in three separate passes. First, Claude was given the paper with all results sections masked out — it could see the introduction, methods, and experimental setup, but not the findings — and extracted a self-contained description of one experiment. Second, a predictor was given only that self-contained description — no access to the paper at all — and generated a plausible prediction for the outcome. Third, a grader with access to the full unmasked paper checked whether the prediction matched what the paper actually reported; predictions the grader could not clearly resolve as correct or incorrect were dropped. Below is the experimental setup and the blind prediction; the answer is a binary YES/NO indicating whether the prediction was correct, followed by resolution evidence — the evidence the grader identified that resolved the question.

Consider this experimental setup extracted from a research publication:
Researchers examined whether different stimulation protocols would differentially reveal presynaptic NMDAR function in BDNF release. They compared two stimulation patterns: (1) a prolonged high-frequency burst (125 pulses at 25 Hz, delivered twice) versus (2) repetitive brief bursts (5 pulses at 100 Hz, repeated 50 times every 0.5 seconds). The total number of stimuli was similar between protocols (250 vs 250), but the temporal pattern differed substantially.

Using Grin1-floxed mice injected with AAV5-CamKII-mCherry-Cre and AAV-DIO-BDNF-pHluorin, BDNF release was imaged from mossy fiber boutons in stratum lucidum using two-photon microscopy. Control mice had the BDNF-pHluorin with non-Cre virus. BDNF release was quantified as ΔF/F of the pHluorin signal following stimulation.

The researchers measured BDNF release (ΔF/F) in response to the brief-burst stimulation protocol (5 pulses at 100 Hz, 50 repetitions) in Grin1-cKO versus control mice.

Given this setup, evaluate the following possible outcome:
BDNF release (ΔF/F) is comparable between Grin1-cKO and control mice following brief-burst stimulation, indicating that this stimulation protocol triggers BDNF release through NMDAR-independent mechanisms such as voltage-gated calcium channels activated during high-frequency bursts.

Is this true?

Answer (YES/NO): NO